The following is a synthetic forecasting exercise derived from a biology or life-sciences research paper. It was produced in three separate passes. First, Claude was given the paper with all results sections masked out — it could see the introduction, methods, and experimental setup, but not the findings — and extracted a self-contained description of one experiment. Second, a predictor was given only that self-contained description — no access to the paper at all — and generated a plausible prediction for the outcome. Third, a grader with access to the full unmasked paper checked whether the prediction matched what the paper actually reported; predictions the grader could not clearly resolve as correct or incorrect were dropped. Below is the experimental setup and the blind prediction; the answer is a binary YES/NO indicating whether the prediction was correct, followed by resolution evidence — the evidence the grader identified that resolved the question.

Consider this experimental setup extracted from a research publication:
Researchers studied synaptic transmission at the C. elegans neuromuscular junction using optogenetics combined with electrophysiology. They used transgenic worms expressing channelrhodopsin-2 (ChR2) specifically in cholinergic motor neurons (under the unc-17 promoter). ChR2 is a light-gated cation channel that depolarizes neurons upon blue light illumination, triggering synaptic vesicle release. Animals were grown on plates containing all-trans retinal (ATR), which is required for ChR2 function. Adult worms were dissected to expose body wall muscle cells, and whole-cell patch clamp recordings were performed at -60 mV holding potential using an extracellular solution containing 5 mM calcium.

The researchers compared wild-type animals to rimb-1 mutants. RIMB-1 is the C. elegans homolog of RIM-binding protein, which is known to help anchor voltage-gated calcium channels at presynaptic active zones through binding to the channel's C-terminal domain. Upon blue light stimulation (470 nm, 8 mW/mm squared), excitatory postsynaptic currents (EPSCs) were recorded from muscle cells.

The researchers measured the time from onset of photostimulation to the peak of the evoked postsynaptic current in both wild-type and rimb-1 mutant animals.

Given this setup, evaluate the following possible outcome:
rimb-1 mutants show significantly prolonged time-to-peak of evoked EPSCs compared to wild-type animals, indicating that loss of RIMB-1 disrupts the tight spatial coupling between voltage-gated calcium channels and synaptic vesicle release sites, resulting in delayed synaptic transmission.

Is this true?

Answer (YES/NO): YES